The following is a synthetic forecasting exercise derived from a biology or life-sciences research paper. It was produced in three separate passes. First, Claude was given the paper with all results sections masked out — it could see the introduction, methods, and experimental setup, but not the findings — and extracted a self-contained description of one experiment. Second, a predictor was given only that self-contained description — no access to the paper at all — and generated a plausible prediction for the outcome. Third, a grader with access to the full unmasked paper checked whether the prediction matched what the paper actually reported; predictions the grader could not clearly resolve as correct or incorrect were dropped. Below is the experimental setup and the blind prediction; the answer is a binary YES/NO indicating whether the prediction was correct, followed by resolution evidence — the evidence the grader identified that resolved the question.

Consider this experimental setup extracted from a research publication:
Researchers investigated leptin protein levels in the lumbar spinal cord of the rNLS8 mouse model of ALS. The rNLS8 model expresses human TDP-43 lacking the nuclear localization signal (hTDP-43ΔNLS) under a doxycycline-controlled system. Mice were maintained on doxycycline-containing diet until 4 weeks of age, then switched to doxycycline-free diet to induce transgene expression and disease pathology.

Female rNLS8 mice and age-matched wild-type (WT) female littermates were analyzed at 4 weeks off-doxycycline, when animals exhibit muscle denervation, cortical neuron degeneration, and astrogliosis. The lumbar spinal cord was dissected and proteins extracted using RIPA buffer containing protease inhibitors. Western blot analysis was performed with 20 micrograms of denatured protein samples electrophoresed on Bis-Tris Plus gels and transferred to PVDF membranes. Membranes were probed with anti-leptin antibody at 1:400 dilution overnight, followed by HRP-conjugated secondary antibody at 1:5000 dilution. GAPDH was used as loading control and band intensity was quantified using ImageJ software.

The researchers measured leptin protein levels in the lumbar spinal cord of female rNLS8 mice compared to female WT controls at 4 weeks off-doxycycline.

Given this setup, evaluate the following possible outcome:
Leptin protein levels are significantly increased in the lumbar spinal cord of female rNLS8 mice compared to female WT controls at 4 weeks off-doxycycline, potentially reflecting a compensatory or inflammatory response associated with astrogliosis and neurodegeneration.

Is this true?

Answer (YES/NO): NO